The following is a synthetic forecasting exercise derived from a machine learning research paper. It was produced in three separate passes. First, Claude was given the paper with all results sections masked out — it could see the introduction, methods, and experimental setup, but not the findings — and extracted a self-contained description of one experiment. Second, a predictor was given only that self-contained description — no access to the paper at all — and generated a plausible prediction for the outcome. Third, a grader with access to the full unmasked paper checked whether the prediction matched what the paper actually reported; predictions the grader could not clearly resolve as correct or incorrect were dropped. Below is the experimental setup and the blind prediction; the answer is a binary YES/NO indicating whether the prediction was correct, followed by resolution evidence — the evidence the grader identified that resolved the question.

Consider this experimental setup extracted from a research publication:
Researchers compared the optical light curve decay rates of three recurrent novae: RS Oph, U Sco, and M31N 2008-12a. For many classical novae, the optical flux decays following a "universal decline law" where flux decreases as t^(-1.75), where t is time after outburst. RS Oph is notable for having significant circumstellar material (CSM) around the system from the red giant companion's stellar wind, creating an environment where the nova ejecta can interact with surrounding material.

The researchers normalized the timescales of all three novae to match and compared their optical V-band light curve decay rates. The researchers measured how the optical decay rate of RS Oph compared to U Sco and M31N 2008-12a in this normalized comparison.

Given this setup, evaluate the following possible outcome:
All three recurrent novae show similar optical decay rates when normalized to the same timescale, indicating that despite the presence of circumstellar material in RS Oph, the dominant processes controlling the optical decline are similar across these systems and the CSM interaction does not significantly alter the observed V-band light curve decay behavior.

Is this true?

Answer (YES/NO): NO